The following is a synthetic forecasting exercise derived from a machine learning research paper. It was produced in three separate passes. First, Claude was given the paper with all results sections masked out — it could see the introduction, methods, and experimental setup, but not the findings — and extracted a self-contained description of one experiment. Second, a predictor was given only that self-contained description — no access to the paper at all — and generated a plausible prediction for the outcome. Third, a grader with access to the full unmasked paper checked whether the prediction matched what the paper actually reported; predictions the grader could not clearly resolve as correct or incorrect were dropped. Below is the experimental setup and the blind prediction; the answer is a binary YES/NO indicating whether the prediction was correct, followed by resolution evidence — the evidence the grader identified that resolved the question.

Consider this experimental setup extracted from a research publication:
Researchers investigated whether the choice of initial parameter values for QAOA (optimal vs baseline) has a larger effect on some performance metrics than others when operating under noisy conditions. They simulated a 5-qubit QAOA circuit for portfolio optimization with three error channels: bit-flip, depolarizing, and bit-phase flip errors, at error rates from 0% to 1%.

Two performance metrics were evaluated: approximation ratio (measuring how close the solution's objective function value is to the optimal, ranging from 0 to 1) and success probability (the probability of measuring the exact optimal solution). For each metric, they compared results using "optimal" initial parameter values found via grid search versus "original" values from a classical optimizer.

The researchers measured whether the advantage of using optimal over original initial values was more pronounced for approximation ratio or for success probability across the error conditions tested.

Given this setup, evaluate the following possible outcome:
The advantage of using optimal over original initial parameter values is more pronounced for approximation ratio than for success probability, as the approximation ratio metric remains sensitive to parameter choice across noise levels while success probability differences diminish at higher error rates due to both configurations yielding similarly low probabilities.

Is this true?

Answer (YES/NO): NO